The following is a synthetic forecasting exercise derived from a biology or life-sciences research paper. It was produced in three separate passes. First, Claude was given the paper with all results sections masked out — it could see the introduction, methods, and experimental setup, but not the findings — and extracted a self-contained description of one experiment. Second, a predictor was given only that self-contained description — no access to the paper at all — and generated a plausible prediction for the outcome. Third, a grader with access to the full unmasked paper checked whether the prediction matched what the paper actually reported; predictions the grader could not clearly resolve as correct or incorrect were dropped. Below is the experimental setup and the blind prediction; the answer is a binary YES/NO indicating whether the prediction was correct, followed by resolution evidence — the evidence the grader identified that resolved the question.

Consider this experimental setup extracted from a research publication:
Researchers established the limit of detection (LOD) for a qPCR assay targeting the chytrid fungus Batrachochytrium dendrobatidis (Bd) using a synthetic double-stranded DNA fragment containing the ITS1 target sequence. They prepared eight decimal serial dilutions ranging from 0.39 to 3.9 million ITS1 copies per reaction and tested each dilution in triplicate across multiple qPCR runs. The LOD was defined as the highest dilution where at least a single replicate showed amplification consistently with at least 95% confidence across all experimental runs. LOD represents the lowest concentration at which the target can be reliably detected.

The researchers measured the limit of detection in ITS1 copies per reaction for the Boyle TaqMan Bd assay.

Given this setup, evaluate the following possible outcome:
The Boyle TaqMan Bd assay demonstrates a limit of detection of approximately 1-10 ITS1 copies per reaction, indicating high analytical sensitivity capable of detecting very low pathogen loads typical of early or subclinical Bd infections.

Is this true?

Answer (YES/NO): NO